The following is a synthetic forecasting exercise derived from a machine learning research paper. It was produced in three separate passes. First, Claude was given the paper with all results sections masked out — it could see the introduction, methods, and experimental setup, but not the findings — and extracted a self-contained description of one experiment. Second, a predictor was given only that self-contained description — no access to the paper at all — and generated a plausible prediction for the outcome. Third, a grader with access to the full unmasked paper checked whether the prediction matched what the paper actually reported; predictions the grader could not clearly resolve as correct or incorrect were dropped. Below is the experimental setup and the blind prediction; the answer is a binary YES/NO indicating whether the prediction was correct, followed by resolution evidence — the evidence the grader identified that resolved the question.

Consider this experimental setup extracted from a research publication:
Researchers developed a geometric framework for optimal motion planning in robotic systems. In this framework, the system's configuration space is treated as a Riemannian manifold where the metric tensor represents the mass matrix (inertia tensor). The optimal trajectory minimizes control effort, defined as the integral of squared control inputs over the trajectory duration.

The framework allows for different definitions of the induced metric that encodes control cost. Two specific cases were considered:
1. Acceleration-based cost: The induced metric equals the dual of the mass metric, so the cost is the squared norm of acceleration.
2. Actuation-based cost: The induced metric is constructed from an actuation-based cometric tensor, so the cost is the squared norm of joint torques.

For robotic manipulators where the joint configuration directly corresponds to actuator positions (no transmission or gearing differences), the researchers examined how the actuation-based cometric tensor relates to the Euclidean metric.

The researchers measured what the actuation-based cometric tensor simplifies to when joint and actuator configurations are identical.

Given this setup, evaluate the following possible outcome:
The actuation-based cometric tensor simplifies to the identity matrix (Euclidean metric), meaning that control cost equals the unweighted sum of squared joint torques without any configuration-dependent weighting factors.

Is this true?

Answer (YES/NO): YES